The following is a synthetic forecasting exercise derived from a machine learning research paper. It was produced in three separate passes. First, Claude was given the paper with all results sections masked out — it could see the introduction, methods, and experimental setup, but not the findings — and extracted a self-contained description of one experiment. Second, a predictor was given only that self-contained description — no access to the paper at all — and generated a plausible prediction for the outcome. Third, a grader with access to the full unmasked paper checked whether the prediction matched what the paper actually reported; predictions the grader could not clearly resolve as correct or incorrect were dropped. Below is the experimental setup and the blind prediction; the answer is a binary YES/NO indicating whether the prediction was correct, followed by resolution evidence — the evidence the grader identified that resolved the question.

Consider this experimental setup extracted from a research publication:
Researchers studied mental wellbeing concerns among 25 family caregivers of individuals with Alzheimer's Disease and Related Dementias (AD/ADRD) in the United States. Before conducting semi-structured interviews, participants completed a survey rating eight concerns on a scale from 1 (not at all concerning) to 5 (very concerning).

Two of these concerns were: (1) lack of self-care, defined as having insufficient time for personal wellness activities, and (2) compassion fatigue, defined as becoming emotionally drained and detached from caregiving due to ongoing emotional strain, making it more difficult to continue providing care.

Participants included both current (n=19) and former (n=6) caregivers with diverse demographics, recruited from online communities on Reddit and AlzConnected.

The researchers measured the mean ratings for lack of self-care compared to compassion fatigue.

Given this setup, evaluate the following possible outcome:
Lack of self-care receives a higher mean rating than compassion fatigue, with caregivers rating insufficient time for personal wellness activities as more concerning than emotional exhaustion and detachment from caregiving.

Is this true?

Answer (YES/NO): YES